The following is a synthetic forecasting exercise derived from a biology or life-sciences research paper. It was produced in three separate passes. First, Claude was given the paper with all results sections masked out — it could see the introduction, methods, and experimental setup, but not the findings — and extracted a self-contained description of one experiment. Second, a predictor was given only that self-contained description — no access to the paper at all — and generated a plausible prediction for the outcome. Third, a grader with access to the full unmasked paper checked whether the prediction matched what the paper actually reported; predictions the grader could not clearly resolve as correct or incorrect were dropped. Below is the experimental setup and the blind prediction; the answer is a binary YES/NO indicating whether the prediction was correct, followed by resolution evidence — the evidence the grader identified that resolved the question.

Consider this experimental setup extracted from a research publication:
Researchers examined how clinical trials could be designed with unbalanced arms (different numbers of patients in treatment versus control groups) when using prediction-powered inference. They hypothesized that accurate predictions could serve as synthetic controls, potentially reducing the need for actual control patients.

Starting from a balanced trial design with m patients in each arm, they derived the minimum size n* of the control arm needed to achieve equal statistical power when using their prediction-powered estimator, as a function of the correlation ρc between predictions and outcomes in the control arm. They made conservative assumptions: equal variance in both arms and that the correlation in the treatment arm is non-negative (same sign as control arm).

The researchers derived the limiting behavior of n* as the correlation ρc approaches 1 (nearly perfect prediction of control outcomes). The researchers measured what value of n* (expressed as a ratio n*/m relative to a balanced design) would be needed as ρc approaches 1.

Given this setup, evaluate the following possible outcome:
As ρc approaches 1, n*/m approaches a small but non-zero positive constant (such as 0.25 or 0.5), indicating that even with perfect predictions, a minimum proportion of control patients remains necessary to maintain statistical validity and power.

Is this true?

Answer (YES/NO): NO